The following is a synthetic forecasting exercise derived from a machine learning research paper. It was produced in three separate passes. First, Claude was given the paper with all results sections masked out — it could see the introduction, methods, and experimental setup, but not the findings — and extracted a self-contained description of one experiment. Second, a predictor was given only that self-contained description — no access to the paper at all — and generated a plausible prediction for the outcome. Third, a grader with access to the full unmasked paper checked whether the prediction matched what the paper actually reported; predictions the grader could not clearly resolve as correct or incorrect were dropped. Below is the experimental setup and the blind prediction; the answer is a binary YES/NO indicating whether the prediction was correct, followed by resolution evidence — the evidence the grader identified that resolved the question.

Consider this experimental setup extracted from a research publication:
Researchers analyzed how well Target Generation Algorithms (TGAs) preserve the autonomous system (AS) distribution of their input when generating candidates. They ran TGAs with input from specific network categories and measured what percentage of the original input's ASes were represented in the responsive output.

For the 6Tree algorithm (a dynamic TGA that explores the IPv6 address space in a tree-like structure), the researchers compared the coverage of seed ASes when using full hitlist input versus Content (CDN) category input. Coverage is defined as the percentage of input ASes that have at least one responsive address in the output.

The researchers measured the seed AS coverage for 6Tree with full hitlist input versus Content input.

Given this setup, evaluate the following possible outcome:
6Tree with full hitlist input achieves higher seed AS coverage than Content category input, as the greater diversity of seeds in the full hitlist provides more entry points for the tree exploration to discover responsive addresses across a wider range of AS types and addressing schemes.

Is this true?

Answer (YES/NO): NO